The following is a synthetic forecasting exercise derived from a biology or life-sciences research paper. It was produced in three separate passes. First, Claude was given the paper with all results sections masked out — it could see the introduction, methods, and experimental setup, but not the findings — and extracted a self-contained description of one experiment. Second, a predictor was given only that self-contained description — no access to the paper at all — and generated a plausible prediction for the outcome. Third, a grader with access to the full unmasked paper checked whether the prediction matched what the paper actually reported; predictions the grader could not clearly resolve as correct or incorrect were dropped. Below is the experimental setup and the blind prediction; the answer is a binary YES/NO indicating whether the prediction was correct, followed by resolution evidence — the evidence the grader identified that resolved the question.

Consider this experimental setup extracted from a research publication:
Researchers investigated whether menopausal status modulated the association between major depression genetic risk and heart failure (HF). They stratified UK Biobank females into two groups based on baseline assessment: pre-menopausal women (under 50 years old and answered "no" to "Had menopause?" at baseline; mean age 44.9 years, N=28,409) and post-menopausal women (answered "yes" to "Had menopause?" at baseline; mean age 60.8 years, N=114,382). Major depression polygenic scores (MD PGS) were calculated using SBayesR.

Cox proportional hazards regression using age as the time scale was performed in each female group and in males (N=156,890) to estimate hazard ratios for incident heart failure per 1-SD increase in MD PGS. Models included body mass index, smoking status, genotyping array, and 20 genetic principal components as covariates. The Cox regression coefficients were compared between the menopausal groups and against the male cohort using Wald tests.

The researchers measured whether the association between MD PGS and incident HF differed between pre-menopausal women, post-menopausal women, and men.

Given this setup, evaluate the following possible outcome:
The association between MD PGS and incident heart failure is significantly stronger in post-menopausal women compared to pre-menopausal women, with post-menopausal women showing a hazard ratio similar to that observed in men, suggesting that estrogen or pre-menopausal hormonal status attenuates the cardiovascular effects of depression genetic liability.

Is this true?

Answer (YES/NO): NO